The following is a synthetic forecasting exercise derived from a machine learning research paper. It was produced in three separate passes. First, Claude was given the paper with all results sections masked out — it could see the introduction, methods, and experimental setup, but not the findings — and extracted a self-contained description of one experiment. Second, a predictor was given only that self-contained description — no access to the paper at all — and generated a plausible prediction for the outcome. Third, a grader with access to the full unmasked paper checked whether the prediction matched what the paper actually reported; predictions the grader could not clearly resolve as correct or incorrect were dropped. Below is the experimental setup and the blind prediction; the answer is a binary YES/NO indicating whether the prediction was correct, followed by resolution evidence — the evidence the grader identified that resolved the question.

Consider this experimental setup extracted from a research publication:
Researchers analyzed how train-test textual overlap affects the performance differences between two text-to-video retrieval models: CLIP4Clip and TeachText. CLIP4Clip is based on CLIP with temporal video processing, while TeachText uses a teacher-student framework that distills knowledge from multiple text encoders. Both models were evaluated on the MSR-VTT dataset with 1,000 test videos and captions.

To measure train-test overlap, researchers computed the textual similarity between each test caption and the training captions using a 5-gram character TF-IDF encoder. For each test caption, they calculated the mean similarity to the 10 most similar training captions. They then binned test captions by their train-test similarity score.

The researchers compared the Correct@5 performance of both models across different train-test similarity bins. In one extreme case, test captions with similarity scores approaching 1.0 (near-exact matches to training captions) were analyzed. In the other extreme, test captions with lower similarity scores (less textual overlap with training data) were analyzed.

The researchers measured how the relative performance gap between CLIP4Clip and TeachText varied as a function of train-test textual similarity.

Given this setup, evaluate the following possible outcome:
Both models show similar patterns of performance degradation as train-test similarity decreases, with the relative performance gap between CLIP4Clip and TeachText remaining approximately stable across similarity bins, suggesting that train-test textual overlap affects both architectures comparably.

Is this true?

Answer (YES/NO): NO